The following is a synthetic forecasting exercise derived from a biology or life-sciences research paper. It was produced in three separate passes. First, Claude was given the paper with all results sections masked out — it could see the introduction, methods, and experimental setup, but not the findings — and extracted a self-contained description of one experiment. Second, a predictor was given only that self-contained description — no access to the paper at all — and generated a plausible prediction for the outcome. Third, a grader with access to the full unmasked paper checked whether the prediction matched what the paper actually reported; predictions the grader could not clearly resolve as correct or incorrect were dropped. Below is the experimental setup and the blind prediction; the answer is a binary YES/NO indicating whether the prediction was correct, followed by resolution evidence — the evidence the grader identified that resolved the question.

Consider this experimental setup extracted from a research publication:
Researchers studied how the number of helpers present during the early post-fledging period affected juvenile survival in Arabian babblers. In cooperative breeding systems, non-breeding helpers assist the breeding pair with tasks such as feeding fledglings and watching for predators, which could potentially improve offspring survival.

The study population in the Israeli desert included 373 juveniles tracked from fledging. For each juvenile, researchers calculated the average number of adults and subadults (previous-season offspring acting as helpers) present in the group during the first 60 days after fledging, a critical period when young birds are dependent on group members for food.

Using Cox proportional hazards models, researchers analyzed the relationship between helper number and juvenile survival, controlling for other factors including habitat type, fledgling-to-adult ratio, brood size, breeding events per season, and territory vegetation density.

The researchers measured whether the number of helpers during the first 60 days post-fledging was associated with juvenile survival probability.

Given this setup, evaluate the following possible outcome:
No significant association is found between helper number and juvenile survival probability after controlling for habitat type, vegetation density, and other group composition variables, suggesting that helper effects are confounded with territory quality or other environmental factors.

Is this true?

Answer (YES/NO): NO